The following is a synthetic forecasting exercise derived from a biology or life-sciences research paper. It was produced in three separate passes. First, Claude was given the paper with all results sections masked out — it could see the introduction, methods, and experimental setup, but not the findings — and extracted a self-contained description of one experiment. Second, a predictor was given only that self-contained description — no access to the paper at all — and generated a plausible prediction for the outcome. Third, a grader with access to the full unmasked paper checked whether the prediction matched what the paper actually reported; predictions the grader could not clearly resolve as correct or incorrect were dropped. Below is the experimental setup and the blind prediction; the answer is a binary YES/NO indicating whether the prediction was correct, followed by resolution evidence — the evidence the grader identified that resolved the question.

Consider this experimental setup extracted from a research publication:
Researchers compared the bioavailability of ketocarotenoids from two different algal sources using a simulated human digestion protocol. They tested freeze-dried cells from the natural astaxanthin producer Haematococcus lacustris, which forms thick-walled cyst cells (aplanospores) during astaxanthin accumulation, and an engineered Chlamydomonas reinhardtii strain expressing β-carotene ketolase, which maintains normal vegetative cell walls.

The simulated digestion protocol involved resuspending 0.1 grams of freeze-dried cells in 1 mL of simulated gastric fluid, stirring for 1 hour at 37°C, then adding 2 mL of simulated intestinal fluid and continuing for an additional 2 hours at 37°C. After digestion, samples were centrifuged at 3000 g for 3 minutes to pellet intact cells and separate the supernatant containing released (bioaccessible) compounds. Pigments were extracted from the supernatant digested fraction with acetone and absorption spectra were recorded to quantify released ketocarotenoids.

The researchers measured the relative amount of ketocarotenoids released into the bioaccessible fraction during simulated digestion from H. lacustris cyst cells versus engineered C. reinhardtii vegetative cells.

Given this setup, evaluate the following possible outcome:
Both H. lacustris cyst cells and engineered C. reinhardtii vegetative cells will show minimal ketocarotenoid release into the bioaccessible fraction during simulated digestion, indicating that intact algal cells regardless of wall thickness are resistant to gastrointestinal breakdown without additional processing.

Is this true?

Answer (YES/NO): NO